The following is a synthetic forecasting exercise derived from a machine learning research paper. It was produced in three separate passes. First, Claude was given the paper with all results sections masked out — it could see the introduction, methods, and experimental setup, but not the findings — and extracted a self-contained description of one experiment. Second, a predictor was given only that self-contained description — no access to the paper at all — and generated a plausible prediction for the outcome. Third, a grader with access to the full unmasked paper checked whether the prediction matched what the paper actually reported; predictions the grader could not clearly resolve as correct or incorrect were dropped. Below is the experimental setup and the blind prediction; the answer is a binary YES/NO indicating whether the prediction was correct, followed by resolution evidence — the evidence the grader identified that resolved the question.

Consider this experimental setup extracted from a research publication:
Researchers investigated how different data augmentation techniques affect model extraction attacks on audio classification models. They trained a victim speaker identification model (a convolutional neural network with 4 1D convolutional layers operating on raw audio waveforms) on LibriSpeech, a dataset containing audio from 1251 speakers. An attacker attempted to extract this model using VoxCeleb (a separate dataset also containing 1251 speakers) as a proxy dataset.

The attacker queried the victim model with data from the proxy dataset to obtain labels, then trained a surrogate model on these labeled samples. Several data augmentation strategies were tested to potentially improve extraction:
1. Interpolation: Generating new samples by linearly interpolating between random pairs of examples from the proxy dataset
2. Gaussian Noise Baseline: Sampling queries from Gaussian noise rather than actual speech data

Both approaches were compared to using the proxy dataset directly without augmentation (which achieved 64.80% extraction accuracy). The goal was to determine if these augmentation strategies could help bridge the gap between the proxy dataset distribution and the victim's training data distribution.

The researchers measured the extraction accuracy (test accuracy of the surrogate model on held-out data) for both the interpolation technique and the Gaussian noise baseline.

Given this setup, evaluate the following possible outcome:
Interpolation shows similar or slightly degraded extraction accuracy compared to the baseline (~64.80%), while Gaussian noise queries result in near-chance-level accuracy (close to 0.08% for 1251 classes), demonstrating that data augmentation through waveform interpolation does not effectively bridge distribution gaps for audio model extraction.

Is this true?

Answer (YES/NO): NO